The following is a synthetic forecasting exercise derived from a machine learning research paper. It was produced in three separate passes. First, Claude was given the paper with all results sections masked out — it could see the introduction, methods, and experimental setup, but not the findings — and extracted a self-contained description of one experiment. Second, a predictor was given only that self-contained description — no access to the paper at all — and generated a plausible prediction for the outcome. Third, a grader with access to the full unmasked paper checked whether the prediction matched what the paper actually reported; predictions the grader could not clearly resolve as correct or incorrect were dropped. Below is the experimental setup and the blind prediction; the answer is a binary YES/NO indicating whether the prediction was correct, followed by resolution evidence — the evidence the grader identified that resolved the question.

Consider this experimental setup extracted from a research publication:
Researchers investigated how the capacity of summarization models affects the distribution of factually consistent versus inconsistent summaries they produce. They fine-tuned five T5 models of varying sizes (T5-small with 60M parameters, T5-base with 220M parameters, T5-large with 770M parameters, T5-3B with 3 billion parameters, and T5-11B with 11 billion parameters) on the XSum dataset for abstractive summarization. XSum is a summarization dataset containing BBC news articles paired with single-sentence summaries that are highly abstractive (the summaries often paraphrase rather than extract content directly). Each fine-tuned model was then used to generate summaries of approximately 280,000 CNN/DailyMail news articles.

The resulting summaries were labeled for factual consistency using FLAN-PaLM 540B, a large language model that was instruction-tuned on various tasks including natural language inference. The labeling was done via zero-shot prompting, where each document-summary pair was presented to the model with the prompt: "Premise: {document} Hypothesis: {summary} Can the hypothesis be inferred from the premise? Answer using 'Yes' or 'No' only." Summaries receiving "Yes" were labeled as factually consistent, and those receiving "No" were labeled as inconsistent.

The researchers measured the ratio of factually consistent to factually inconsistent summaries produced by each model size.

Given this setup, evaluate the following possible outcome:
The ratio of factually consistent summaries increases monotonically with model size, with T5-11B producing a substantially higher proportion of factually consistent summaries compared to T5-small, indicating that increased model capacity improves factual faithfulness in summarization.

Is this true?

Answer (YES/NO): YES